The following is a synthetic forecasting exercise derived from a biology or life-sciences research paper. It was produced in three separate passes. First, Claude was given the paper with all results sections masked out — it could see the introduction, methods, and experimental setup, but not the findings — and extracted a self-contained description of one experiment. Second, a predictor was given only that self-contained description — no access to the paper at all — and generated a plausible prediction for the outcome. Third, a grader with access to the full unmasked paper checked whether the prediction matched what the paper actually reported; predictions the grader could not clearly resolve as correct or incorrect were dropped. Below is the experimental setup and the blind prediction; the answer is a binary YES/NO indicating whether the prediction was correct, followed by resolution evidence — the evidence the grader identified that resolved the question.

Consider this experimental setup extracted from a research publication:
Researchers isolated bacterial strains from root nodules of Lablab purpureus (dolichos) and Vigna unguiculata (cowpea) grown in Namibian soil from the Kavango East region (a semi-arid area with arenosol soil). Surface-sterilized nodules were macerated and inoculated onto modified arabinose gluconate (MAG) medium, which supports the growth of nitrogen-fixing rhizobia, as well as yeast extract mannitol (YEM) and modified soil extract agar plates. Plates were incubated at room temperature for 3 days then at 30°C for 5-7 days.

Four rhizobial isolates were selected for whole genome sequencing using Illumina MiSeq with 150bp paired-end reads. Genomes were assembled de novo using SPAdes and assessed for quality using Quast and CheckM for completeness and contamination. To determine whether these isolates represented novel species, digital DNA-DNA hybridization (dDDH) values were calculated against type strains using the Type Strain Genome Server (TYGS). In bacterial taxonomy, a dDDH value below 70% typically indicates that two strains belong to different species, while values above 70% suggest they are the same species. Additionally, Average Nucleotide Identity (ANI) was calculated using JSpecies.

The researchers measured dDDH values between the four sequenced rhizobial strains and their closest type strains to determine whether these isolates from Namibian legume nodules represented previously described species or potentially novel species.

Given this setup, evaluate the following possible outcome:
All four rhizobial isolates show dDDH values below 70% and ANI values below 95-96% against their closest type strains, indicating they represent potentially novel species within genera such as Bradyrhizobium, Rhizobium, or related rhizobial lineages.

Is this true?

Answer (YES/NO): YES